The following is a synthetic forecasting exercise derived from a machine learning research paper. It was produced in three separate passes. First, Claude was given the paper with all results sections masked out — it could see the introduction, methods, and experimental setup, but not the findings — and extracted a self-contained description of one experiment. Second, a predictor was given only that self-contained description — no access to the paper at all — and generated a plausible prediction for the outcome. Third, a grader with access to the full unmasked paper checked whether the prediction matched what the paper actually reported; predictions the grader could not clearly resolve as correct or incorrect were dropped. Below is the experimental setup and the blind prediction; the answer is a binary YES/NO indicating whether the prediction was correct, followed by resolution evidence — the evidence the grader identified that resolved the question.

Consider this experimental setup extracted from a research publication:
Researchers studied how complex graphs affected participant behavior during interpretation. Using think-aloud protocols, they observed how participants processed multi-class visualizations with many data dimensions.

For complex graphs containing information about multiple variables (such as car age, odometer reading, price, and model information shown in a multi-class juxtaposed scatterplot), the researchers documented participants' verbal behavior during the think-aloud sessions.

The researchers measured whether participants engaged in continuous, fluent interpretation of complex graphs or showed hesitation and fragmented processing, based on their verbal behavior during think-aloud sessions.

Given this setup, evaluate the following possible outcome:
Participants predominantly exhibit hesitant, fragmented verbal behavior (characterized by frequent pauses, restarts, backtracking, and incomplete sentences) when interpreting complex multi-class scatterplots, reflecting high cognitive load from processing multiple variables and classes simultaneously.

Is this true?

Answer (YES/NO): NO